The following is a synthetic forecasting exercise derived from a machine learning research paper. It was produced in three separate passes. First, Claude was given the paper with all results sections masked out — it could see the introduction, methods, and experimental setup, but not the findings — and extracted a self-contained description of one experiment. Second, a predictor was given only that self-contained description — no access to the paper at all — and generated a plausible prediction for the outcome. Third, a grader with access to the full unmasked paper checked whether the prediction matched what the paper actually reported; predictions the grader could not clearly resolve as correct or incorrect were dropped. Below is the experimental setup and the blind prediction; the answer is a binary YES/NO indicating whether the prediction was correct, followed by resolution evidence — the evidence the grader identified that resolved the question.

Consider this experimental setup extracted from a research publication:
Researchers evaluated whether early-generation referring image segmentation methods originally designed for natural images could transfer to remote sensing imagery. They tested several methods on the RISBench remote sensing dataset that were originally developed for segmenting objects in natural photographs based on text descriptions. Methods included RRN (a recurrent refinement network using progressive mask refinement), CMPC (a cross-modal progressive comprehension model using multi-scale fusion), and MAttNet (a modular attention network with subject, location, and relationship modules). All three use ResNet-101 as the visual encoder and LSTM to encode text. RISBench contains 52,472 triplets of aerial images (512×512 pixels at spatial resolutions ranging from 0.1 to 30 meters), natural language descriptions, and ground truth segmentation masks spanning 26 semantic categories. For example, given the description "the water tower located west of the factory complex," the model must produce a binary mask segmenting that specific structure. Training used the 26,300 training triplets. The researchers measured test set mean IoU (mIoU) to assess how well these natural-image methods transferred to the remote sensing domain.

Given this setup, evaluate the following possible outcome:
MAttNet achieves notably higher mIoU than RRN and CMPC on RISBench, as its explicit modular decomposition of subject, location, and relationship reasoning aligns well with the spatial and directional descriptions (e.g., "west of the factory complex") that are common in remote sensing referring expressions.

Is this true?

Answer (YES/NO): NO